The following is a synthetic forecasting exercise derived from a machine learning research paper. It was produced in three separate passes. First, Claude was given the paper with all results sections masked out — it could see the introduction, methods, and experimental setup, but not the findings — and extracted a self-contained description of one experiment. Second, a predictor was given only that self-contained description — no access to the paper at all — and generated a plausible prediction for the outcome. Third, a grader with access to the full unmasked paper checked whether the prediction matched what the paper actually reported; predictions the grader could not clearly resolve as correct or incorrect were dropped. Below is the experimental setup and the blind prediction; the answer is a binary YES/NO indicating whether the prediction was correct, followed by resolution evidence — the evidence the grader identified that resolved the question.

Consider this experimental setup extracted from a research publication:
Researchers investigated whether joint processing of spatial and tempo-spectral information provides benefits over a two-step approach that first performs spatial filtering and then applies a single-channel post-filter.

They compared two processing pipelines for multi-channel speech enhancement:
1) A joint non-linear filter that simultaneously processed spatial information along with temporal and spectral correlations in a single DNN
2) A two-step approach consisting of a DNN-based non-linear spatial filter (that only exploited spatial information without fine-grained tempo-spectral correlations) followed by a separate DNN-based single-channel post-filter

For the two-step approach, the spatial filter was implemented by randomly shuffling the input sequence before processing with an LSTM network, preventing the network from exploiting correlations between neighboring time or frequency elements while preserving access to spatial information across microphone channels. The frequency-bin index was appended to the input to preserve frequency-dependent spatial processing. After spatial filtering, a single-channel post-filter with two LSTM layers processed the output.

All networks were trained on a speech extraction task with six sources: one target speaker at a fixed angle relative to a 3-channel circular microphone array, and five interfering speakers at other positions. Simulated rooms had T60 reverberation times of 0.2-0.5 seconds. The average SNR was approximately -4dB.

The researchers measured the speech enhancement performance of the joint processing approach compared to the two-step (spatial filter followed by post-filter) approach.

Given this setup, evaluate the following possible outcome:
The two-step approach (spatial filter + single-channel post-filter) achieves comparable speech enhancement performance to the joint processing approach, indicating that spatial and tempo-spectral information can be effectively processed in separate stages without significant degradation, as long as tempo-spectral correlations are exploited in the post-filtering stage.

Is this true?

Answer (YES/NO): NO